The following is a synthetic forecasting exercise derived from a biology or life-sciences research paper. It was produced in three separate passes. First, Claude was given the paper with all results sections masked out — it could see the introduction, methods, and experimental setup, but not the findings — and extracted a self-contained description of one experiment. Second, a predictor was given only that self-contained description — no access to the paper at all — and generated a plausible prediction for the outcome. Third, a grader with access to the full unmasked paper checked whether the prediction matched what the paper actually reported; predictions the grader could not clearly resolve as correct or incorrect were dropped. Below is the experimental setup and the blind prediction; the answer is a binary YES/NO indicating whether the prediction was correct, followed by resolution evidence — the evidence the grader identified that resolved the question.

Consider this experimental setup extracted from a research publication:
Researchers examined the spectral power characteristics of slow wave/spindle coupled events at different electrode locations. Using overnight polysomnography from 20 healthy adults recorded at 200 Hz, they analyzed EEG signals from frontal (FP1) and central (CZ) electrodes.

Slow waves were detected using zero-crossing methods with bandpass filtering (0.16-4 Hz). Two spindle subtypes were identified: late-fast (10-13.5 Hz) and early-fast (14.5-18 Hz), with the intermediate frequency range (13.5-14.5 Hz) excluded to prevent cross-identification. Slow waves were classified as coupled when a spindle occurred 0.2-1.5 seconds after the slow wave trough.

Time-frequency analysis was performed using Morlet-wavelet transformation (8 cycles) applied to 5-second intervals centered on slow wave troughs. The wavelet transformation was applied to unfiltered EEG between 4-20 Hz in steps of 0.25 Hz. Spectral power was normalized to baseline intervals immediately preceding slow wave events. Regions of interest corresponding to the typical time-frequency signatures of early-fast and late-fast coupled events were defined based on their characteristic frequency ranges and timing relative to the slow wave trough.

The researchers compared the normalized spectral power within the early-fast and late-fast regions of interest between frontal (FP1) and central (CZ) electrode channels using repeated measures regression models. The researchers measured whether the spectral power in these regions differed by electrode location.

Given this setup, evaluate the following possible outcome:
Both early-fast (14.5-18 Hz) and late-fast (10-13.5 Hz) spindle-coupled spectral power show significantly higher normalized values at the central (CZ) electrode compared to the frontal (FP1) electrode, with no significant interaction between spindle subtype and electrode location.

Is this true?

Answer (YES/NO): NO